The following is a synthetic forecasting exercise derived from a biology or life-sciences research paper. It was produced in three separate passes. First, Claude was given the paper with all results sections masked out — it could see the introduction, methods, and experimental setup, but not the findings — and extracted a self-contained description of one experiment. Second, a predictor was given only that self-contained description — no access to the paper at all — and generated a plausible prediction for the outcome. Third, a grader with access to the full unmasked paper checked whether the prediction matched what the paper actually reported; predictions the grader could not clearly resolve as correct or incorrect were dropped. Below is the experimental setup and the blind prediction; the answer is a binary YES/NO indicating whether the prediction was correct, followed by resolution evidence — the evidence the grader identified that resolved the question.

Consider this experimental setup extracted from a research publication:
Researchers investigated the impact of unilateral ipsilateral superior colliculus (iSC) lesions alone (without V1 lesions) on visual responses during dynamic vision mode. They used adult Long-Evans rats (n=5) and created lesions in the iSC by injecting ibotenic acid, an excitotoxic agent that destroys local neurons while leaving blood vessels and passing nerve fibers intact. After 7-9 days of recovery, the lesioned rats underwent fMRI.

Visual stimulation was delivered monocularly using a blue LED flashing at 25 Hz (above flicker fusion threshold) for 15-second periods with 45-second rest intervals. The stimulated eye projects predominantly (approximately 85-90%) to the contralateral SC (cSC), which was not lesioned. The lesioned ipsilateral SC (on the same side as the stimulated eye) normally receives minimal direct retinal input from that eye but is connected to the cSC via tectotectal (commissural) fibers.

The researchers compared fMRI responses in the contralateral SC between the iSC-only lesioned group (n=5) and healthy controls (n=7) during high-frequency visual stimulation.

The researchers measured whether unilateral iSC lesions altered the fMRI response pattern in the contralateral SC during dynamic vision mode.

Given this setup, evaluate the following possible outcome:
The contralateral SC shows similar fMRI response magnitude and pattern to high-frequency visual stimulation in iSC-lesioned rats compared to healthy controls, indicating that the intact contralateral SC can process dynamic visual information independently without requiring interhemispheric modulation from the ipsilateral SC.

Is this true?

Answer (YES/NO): NO